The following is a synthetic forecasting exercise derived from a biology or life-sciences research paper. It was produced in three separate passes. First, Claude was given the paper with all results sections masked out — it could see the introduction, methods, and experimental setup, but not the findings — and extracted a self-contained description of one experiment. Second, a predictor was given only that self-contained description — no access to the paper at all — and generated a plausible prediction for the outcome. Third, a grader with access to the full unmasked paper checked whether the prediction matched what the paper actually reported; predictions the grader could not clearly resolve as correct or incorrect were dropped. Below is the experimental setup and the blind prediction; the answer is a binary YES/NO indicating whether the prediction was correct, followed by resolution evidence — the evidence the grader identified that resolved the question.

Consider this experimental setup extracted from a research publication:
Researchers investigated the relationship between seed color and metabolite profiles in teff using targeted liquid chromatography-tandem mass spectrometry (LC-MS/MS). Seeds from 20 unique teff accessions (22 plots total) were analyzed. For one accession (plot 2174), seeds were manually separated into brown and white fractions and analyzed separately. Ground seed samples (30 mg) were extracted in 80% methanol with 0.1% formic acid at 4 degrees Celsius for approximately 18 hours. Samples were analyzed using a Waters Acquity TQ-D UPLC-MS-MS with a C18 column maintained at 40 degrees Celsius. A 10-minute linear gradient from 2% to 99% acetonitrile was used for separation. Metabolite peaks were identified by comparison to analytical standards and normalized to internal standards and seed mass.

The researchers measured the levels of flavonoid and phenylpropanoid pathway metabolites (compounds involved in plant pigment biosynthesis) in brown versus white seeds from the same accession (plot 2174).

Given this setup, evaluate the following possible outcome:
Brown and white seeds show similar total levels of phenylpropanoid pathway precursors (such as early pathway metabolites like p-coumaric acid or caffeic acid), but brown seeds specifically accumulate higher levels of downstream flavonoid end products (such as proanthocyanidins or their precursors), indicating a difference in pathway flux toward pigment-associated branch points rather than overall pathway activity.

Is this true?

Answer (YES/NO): NO